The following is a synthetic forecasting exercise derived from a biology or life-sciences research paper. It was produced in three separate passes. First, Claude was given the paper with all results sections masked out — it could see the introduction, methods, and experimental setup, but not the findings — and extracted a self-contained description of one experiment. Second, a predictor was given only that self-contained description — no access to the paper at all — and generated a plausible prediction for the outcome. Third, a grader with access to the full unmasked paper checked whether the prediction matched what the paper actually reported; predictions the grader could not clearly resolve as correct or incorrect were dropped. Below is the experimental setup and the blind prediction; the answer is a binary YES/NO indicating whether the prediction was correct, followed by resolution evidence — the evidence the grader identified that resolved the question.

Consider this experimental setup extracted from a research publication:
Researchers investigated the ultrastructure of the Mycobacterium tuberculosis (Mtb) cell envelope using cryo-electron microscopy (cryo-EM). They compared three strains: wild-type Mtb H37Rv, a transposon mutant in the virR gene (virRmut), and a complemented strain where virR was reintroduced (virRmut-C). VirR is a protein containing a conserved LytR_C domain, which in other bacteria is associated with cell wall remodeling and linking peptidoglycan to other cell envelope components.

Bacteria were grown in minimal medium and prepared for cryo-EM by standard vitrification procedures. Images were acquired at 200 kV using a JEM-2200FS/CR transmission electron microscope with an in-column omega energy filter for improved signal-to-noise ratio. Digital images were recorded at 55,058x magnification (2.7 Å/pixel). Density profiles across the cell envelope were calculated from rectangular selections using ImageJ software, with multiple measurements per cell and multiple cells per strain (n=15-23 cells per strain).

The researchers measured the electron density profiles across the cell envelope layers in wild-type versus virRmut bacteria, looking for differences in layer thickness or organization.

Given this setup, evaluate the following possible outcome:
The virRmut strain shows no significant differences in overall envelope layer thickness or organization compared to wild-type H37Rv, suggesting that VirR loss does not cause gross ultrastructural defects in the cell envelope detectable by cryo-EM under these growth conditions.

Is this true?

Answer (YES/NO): NO